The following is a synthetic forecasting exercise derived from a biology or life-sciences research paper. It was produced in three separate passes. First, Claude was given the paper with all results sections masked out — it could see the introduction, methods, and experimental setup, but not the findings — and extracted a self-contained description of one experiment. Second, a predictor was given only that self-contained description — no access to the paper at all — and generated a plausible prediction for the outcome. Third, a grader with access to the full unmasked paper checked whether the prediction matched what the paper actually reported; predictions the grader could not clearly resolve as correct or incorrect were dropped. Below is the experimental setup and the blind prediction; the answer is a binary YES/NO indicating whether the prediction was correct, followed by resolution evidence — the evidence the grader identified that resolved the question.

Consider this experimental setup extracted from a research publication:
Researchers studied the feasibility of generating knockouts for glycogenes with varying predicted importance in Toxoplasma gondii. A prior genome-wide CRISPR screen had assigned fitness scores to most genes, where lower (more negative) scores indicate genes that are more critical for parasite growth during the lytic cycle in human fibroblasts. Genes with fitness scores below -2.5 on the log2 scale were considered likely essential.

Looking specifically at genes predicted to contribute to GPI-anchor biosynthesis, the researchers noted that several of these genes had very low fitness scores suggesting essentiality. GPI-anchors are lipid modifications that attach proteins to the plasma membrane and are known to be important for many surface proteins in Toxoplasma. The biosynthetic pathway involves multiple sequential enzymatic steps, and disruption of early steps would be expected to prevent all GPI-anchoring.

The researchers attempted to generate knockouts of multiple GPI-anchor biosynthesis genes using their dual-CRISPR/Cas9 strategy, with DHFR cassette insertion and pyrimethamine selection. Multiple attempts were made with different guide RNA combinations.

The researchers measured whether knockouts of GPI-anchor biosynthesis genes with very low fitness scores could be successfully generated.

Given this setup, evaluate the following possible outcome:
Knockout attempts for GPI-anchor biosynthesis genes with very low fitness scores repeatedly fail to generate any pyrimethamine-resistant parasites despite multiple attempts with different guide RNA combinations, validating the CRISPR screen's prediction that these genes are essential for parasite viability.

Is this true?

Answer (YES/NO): NO